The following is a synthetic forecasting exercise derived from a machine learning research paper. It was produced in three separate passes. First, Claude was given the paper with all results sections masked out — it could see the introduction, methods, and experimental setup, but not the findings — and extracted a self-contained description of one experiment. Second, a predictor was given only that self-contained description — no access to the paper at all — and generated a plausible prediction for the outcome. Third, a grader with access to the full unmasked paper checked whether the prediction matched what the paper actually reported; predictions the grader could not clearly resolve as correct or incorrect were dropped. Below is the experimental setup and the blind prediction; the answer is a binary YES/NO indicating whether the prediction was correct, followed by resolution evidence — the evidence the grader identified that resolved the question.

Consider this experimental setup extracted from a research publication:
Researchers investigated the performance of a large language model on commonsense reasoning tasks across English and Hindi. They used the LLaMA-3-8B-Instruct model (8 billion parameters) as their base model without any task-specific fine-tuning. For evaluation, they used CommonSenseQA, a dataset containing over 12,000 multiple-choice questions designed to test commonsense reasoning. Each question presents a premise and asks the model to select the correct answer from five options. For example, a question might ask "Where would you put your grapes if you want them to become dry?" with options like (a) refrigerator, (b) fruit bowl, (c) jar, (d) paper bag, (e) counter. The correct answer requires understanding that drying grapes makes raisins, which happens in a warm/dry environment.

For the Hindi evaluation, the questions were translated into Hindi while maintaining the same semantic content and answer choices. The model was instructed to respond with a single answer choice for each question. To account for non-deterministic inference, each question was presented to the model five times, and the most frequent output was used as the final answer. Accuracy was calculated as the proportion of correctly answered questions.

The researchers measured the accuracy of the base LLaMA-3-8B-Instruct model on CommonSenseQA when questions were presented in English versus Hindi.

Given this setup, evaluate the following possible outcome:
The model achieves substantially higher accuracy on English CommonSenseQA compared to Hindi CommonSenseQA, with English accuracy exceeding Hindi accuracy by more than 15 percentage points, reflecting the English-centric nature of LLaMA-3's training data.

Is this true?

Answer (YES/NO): YES